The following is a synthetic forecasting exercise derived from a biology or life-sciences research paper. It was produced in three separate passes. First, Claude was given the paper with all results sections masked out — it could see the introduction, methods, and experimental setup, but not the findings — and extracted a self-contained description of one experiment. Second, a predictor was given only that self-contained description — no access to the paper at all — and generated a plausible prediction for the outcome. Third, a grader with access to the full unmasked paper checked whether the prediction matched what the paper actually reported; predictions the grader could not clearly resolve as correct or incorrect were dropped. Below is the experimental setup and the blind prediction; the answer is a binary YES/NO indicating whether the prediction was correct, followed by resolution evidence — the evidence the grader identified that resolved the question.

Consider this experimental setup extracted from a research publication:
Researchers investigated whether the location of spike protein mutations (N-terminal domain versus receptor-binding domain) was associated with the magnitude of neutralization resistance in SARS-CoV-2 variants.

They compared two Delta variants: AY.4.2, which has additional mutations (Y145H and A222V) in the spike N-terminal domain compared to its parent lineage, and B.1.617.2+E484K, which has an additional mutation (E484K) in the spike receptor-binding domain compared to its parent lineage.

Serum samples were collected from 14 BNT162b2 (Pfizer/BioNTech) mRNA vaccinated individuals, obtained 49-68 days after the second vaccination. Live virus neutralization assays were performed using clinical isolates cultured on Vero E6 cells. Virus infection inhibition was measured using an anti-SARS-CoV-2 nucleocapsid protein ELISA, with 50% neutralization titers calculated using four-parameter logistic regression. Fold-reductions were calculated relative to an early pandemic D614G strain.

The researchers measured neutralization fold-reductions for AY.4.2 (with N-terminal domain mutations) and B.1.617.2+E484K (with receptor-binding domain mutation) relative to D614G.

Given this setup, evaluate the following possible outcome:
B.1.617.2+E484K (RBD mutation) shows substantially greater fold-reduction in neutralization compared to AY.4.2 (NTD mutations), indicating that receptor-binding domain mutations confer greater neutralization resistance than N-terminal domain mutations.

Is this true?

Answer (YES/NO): YES